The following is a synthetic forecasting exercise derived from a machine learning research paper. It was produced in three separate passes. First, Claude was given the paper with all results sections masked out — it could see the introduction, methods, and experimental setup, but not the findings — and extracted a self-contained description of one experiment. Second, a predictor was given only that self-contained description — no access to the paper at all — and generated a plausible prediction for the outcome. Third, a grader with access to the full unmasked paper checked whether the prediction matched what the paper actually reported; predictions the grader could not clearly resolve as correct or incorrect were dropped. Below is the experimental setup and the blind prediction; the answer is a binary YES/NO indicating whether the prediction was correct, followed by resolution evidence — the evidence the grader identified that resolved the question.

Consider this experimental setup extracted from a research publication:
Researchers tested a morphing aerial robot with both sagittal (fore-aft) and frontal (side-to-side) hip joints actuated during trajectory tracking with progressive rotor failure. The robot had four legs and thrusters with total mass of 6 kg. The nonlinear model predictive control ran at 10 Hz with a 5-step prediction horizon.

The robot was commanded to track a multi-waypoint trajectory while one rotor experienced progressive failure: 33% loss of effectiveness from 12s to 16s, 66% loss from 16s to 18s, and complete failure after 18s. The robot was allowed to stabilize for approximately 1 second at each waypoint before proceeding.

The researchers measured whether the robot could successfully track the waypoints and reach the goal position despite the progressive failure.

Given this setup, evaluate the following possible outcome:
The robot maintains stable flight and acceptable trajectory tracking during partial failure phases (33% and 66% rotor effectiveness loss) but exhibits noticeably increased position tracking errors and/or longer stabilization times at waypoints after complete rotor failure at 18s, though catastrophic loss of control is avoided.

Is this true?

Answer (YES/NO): NO